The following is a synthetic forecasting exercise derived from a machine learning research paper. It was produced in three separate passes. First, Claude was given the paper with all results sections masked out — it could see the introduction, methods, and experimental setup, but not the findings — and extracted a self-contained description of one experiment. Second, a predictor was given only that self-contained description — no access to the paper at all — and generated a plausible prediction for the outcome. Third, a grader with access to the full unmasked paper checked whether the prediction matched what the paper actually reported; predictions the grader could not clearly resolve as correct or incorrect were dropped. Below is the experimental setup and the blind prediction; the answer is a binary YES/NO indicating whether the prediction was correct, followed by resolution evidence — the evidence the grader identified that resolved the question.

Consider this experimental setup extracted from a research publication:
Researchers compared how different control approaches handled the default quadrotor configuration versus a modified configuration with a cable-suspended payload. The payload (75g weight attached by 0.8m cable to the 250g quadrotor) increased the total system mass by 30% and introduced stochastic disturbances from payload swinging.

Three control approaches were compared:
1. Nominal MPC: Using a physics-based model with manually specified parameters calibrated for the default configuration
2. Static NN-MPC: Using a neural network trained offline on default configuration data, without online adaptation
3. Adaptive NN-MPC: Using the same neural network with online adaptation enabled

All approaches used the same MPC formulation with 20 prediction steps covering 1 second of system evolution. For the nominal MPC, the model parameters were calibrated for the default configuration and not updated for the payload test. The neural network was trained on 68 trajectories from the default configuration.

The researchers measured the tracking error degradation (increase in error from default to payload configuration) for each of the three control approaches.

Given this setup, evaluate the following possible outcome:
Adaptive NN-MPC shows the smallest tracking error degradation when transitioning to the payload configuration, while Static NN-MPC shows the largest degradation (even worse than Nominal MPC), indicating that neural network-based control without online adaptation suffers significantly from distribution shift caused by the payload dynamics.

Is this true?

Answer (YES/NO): YES